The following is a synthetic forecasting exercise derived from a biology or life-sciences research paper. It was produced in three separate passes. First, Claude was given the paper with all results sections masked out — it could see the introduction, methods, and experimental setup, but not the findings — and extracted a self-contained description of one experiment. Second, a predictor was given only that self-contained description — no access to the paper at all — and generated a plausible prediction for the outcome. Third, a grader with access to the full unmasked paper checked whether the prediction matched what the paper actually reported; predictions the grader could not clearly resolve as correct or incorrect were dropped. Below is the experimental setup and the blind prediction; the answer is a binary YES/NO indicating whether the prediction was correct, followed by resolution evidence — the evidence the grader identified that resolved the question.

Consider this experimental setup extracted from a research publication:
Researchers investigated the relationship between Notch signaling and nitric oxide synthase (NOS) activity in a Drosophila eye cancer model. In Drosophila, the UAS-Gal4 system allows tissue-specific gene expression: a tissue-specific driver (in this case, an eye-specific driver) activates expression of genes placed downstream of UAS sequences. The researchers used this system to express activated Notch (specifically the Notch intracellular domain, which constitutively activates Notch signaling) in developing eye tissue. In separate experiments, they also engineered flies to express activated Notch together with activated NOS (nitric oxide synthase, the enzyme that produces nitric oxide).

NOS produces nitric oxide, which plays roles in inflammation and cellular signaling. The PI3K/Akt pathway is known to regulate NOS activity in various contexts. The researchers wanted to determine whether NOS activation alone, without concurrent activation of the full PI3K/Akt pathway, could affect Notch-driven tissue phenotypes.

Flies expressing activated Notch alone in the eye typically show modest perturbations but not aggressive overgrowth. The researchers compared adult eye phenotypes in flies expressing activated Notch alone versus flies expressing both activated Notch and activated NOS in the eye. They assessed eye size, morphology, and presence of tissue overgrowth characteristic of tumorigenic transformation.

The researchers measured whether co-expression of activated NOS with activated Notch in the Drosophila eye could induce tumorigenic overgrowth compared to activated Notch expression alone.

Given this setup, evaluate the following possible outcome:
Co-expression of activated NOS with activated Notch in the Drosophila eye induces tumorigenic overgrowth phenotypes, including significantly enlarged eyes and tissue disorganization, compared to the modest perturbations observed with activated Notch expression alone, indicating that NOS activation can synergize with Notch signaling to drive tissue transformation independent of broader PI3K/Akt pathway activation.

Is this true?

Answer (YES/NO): YES